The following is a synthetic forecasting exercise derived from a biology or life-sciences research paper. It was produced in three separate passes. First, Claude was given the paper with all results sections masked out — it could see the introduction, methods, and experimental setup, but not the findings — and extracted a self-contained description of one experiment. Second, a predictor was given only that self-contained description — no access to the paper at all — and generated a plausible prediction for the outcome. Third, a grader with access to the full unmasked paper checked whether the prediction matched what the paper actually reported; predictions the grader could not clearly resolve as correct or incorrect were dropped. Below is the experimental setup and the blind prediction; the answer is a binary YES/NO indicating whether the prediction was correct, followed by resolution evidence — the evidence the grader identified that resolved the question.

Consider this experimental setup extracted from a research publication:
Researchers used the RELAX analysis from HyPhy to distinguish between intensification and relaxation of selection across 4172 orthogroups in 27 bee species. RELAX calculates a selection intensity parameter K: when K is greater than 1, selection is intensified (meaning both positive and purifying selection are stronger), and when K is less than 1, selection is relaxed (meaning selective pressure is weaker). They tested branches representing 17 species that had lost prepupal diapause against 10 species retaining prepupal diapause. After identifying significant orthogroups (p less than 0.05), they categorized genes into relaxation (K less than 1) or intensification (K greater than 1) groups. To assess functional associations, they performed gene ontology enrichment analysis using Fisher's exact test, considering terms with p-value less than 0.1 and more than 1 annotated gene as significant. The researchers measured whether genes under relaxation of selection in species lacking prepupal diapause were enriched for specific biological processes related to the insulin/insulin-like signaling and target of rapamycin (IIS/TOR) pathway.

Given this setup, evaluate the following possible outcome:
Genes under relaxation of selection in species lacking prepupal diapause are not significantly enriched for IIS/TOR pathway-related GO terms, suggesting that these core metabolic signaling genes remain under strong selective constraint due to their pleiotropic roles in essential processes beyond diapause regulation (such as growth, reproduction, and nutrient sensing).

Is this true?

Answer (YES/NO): YES